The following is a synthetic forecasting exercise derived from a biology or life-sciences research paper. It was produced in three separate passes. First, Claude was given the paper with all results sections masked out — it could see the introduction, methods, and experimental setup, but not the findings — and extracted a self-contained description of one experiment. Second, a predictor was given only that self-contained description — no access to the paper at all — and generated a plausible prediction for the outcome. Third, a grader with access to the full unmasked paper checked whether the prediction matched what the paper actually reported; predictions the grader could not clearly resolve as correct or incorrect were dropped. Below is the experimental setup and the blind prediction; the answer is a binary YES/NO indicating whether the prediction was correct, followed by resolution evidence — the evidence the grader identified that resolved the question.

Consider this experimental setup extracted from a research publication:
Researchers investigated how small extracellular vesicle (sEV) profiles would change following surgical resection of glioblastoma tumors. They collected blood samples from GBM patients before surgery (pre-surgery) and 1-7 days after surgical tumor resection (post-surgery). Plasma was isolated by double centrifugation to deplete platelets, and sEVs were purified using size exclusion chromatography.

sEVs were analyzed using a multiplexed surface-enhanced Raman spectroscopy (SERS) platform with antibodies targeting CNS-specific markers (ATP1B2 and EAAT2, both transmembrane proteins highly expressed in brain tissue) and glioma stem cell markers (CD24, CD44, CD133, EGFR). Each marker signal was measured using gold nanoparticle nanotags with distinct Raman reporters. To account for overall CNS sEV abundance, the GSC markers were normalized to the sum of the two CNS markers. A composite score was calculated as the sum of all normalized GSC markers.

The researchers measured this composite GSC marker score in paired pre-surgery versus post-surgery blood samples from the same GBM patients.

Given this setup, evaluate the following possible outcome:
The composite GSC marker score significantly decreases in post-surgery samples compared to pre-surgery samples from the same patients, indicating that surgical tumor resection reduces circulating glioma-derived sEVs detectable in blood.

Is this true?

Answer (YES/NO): NO